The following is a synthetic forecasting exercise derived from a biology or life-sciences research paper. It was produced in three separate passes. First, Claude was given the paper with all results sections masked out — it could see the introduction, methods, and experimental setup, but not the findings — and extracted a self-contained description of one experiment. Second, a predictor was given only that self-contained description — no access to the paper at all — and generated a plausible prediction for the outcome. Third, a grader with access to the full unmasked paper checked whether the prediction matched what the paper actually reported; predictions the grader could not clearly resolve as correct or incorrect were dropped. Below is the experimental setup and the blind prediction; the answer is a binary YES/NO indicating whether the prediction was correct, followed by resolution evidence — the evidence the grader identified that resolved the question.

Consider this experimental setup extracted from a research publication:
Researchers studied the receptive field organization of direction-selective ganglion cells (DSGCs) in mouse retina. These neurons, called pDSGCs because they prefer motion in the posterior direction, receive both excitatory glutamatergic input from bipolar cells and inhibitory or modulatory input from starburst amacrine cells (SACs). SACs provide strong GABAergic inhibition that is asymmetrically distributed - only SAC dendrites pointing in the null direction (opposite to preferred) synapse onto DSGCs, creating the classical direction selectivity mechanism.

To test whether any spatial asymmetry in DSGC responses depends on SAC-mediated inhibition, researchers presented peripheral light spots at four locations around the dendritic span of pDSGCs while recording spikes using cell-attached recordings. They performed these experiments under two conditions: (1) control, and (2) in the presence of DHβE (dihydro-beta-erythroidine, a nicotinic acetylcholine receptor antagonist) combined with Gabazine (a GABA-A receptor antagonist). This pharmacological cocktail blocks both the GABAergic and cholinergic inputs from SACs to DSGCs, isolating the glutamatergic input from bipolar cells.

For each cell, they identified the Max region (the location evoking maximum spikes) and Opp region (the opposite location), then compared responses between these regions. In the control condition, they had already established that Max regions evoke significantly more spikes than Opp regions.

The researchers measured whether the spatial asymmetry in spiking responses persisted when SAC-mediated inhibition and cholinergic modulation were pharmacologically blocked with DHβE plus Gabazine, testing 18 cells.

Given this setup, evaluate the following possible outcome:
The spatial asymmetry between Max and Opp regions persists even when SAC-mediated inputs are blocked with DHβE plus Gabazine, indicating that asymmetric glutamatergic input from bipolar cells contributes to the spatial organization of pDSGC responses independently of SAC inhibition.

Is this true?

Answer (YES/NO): YES